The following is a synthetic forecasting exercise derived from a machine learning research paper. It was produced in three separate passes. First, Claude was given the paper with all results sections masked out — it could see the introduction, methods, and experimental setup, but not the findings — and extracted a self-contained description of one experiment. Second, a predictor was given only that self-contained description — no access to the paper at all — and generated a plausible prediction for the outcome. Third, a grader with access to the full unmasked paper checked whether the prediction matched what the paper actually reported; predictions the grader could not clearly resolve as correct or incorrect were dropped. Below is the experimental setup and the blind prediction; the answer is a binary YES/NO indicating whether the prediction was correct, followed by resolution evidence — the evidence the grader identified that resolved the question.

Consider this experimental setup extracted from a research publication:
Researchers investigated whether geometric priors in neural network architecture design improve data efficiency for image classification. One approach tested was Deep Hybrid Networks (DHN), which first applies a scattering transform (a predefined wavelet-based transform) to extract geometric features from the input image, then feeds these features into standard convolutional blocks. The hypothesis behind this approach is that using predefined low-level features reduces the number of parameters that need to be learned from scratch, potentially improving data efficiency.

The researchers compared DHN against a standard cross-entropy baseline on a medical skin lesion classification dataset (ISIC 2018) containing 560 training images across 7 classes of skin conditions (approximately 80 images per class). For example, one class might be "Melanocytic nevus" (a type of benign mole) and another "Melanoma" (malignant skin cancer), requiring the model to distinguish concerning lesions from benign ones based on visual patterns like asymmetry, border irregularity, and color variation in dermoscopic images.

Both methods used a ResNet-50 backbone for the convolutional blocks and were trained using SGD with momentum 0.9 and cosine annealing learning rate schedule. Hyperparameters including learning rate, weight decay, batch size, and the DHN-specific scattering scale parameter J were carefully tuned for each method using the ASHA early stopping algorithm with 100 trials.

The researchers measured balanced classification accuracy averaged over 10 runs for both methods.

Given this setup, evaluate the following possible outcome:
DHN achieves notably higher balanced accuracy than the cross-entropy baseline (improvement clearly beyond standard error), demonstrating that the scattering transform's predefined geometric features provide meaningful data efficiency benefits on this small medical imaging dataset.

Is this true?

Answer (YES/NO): NO